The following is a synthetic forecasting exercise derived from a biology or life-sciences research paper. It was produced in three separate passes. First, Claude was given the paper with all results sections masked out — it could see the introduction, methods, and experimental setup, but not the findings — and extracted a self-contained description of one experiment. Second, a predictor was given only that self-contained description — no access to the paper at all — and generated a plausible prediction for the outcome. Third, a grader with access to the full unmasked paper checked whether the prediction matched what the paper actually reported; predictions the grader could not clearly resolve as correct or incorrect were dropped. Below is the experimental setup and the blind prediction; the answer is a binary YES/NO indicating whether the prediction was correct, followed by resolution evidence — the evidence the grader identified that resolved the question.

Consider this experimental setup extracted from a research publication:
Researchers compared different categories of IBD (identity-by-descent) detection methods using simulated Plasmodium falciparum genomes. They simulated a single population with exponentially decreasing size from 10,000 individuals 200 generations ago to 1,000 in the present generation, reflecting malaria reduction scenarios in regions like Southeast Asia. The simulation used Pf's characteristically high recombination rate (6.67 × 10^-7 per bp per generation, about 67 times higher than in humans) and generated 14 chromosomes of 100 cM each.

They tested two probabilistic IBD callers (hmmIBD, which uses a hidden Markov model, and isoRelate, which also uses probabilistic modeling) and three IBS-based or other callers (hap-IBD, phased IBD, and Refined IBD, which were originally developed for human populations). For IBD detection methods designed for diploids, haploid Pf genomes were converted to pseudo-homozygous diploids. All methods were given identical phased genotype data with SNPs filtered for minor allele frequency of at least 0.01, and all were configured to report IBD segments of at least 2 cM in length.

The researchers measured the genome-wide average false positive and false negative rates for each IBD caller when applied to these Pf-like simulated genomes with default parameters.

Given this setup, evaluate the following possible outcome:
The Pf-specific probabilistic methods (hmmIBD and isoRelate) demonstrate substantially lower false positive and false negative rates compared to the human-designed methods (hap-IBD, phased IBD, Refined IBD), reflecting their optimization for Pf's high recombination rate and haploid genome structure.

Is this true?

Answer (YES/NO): NO